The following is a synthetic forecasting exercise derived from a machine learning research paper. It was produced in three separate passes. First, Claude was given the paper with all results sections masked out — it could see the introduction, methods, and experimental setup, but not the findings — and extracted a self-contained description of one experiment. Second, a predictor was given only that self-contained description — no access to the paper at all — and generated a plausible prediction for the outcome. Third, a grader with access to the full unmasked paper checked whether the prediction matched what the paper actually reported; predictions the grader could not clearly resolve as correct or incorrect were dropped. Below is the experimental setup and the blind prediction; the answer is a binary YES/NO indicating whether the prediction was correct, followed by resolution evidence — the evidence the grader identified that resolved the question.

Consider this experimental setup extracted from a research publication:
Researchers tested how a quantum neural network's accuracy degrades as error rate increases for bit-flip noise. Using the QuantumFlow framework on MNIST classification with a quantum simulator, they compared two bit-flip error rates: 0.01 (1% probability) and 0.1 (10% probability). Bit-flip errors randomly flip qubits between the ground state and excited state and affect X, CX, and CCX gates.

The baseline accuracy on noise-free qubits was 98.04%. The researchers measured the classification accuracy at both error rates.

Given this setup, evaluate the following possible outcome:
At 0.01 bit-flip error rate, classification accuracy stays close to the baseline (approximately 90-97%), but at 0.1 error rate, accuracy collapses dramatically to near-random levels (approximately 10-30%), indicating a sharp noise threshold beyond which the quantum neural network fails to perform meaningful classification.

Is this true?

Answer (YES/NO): NO